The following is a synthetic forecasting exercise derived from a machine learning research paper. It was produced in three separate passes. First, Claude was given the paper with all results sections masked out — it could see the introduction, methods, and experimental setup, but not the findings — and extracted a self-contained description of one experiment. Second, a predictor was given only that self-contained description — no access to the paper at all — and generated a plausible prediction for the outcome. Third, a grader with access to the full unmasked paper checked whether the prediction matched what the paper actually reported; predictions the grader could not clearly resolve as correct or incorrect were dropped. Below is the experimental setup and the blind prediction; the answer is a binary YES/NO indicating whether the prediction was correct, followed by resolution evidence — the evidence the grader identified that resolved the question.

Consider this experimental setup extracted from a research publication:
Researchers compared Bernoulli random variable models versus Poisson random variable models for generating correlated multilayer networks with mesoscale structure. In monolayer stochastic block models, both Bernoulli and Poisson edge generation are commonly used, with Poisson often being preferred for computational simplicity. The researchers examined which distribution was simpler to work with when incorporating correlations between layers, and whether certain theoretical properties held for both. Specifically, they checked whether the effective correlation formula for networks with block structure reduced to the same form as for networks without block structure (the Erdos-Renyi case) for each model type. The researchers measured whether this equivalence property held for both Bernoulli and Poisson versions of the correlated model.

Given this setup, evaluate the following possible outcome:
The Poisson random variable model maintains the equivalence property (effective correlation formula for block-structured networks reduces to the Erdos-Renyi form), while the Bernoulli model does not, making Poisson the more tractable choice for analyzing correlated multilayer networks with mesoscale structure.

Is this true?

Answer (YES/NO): NO